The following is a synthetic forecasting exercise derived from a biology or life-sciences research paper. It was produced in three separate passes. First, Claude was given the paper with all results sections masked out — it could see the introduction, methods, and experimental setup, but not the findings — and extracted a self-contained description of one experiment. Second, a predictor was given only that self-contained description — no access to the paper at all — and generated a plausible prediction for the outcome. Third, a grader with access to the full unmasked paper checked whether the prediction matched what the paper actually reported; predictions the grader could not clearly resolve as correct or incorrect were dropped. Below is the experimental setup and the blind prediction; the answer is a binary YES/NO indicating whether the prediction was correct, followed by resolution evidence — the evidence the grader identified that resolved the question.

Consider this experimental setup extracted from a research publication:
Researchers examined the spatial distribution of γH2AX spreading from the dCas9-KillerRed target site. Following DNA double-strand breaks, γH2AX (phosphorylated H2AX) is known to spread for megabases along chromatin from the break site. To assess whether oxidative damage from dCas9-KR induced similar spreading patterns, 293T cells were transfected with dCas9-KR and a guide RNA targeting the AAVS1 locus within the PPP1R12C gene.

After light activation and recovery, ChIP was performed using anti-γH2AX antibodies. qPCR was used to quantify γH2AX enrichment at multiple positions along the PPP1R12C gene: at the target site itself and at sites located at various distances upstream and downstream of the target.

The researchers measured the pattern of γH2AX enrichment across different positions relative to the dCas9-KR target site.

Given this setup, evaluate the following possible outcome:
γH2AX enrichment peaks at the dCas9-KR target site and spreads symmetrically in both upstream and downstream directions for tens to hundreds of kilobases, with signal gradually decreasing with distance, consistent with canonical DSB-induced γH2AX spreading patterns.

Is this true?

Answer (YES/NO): NO